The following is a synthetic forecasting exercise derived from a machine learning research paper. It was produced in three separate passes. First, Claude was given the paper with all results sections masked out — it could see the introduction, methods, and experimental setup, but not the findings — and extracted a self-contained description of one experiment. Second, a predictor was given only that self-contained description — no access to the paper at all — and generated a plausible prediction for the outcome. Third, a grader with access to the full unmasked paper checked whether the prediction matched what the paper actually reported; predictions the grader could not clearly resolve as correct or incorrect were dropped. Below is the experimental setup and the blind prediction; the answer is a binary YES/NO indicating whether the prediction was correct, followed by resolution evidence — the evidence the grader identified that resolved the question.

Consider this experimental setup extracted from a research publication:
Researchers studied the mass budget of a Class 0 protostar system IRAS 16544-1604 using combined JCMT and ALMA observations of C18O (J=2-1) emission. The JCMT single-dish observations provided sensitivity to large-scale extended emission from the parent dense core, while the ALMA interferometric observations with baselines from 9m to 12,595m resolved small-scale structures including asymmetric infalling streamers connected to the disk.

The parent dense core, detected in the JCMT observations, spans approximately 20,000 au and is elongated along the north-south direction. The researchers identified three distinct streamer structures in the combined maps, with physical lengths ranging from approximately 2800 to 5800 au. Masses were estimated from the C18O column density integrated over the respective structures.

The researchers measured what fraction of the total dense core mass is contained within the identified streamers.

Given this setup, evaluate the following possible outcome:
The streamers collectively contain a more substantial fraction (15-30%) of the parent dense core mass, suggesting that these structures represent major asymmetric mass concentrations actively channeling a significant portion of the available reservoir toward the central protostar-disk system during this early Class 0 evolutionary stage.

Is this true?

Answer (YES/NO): NO